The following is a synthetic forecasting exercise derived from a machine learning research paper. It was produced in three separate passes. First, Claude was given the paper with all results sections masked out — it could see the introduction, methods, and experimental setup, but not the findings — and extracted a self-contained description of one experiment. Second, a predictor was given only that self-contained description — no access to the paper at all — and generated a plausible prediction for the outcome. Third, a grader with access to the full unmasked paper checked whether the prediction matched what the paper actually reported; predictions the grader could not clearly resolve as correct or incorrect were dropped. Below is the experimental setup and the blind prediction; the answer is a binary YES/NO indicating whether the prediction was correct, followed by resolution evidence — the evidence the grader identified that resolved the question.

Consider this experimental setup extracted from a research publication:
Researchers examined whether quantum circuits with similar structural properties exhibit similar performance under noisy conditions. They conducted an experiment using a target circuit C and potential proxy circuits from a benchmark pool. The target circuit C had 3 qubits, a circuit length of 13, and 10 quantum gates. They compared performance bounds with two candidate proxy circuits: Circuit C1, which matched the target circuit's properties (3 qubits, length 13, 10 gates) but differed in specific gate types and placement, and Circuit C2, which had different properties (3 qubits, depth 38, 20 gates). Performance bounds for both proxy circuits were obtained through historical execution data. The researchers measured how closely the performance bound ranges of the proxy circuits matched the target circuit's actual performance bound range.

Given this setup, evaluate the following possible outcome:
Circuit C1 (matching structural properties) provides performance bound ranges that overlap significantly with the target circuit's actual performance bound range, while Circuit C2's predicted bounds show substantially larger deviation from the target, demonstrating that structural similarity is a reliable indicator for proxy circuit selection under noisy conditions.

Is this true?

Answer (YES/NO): YES